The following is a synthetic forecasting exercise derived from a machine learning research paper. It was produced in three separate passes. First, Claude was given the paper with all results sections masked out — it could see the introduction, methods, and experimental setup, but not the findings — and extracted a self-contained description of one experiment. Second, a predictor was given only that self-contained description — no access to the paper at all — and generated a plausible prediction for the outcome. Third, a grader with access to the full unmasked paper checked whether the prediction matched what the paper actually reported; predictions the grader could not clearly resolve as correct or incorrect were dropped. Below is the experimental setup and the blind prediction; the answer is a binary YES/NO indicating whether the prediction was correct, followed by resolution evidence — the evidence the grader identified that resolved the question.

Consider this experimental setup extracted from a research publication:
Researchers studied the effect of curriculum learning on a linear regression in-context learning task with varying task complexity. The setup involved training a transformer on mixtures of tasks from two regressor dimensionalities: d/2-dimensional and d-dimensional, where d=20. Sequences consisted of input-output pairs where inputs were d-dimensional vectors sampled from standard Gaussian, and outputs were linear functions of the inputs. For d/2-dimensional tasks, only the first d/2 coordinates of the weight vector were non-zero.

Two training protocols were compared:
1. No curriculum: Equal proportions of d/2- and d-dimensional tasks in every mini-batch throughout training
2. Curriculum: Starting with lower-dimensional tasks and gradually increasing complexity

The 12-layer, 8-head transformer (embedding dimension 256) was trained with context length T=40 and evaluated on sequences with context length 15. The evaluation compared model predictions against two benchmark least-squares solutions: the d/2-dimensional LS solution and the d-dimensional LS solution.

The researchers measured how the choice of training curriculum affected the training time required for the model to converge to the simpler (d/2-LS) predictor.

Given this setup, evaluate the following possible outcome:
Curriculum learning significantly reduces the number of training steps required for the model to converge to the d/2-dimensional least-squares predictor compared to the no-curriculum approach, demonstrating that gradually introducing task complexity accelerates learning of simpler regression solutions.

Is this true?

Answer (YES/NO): YES